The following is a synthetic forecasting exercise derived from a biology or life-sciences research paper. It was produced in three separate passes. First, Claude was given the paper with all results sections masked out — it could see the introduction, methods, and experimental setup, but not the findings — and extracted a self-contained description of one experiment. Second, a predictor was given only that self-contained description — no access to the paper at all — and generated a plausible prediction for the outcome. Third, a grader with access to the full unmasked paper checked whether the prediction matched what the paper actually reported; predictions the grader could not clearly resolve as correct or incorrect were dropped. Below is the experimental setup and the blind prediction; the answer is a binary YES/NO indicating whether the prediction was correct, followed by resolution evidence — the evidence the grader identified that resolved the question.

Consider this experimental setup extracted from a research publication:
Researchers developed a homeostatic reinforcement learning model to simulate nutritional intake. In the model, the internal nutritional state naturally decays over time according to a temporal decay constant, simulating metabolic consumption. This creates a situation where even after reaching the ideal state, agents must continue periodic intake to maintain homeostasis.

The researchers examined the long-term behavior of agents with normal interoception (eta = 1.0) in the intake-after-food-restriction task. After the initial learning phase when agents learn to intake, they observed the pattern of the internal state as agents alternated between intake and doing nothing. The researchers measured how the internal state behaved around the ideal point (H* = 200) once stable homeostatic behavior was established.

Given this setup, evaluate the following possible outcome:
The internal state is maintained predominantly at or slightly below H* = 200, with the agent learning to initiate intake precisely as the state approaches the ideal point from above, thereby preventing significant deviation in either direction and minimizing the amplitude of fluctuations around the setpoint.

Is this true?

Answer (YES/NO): NO